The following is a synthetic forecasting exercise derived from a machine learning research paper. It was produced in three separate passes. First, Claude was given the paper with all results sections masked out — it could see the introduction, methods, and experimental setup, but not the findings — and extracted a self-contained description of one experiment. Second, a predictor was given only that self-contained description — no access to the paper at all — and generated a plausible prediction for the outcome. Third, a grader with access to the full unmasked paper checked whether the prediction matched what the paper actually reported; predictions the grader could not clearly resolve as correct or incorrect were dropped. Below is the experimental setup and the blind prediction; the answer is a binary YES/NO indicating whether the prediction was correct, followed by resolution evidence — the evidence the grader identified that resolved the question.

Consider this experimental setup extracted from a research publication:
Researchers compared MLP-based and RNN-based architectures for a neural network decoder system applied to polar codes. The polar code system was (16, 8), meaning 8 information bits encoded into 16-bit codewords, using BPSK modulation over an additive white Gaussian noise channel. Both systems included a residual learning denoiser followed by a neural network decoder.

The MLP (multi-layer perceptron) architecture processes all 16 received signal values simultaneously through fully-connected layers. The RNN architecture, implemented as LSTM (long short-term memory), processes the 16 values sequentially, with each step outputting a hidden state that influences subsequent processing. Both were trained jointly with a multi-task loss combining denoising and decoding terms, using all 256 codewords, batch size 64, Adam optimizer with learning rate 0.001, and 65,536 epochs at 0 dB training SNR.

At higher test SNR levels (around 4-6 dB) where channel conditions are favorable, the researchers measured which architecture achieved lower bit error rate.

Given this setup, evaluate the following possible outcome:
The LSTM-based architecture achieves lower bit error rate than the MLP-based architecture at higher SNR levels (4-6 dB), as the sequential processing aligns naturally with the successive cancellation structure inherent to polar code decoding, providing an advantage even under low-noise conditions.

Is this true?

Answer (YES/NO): NO